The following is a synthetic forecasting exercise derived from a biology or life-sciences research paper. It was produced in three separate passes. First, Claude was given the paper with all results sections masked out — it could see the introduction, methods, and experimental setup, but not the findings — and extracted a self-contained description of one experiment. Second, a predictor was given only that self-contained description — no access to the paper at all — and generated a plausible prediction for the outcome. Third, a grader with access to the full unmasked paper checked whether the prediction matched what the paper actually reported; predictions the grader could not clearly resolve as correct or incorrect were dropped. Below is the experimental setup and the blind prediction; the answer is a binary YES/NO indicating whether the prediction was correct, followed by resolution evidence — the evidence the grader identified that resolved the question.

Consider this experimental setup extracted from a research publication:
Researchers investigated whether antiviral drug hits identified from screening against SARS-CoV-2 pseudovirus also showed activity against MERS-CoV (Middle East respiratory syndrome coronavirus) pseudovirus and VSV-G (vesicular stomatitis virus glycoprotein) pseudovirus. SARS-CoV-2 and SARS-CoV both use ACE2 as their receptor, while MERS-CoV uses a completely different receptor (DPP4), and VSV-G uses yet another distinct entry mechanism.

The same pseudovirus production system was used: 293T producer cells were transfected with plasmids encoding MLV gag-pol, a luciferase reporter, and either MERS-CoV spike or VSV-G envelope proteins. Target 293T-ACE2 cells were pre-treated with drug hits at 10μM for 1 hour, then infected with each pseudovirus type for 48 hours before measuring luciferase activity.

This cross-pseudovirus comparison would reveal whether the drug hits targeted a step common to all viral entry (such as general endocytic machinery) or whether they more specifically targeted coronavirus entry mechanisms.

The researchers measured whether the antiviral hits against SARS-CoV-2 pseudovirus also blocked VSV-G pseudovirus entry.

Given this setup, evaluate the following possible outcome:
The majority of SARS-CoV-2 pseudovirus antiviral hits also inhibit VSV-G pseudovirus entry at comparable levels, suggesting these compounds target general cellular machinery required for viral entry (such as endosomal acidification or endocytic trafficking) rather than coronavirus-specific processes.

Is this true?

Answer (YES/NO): NO